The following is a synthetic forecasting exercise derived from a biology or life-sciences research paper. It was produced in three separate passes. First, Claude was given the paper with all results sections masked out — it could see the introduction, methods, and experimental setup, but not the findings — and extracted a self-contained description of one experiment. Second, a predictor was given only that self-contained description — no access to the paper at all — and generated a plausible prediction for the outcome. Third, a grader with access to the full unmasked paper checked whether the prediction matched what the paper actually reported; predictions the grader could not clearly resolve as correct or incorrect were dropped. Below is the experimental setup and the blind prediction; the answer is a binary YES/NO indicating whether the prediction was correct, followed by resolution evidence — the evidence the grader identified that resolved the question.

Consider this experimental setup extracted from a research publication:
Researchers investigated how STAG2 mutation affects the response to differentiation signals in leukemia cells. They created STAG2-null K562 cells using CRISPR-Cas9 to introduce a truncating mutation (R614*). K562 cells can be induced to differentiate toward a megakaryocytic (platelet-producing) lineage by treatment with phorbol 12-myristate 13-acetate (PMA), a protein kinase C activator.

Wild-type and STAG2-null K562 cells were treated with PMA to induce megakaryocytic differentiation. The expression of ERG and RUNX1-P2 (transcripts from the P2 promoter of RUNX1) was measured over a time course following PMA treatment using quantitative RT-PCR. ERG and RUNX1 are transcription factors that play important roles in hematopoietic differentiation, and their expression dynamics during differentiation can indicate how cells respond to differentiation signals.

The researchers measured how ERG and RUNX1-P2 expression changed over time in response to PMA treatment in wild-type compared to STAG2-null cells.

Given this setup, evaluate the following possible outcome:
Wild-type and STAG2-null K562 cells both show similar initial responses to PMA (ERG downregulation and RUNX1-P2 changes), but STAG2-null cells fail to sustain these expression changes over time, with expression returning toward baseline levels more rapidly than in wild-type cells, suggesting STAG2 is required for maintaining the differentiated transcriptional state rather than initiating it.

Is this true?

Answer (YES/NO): NO